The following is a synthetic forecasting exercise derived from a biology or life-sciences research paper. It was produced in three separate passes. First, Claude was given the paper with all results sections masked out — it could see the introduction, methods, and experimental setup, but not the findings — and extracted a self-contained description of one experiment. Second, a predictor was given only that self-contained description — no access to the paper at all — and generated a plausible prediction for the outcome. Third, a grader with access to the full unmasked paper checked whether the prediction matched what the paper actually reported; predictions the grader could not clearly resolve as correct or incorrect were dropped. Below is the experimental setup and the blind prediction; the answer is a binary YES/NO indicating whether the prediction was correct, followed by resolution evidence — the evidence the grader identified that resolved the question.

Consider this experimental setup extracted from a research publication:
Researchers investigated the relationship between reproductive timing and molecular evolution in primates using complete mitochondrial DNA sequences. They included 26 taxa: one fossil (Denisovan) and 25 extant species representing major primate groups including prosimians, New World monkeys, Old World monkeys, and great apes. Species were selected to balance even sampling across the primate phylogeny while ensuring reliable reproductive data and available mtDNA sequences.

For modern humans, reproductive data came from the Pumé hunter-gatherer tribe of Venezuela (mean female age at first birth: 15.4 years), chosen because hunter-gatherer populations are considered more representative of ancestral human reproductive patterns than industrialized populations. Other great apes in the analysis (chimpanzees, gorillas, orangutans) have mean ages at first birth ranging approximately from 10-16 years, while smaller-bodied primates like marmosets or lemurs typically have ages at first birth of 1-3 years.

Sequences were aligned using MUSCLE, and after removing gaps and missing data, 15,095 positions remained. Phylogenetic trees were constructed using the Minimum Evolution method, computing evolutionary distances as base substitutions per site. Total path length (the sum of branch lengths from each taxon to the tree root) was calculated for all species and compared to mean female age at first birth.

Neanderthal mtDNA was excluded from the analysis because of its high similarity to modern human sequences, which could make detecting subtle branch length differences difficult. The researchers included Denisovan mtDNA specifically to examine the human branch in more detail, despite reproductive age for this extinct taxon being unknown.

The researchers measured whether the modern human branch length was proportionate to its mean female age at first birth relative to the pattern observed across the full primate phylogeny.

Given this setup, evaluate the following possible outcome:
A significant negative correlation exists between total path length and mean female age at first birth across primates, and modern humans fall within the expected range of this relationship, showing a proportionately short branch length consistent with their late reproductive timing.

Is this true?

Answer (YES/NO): NO